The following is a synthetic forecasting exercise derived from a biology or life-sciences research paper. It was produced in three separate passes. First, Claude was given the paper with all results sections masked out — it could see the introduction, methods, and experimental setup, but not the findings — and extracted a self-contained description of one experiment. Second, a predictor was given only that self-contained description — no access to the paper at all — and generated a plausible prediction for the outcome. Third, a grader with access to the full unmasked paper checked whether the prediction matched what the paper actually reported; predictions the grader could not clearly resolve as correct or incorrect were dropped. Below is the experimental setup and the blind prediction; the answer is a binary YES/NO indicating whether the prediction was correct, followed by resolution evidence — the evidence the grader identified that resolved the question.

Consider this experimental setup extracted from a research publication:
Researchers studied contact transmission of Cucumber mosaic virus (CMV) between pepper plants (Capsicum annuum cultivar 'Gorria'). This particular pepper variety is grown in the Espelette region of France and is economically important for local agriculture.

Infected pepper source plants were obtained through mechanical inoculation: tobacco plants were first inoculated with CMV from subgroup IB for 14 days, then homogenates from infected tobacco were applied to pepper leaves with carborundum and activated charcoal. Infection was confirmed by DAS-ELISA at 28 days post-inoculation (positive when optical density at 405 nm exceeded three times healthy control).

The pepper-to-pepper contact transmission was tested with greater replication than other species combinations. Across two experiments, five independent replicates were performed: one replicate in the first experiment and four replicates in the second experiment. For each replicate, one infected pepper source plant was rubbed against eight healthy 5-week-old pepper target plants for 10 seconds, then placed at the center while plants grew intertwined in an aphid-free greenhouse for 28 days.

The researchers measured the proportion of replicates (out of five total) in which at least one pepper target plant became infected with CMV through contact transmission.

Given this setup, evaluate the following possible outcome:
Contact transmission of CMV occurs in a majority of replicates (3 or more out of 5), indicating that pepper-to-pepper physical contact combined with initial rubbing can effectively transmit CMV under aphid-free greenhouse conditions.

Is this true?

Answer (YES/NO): NO